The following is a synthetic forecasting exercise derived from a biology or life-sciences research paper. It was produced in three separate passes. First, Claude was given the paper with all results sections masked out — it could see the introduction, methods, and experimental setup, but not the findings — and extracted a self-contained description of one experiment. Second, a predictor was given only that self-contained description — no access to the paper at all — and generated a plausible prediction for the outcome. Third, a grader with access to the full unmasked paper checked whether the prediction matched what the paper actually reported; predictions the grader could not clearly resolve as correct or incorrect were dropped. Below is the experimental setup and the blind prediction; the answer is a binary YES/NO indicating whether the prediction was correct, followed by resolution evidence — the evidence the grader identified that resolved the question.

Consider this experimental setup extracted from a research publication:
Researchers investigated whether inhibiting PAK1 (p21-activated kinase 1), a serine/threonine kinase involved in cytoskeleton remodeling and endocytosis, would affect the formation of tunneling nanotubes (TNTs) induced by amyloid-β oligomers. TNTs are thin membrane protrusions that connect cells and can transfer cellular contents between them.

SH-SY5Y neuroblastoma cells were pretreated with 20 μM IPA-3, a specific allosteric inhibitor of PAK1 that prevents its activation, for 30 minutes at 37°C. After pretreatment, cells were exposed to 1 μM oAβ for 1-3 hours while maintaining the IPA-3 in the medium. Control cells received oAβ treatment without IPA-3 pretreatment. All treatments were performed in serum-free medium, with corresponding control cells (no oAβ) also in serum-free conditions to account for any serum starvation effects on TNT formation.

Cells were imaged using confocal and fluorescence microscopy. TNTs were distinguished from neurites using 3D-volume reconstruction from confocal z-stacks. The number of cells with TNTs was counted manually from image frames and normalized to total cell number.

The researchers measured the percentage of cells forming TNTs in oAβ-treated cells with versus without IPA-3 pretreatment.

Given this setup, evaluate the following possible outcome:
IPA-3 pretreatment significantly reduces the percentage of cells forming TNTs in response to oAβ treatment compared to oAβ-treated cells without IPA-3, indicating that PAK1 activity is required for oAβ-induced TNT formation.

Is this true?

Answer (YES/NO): YES